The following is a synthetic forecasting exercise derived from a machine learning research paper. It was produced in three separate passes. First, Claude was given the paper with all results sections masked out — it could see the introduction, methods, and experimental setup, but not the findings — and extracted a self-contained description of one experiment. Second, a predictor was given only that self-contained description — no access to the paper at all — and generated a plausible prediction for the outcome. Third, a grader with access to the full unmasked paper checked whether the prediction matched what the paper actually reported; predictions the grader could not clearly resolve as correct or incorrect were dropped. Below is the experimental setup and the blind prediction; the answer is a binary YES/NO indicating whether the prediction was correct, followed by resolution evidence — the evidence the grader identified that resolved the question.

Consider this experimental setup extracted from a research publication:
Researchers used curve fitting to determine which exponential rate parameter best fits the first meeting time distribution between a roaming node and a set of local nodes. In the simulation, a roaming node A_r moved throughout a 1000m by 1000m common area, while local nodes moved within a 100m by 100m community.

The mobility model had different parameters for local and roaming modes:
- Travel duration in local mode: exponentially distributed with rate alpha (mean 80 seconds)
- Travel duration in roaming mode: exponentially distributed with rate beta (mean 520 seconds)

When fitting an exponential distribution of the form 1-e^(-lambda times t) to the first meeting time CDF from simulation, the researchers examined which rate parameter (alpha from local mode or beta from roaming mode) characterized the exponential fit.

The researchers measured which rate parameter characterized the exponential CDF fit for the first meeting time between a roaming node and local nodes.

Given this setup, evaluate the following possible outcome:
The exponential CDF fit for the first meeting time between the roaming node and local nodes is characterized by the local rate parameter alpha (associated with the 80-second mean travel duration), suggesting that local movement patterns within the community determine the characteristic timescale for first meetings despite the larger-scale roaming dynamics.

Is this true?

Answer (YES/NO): NO